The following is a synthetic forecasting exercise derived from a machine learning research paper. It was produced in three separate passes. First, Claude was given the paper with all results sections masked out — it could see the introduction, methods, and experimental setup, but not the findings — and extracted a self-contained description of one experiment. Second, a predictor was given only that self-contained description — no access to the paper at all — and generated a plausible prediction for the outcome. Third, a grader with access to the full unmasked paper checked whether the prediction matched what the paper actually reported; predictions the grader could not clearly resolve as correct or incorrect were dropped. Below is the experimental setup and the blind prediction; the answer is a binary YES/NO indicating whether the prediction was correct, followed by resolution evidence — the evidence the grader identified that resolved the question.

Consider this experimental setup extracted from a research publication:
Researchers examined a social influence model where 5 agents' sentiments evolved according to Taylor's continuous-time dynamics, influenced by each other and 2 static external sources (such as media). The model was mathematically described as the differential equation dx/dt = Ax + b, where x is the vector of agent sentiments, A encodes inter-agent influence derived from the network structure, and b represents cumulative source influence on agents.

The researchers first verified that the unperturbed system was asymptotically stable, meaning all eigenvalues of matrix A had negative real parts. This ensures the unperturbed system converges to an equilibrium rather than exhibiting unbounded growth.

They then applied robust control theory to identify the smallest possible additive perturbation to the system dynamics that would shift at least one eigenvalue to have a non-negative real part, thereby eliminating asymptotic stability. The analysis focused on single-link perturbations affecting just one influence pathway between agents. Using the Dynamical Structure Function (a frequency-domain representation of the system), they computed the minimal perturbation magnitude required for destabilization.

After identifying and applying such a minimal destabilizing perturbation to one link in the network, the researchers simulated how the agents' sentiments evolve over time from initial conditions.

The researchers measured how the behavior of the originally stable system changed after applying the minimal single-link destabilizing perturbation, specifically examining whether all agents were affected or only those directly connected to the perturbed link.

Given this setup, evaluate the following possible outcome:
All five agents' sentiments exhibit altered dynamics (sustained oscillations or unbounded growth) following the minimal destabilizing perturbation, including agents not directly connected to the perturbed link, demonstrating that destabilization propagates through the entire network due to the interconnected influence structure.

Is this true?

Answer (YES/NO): YES